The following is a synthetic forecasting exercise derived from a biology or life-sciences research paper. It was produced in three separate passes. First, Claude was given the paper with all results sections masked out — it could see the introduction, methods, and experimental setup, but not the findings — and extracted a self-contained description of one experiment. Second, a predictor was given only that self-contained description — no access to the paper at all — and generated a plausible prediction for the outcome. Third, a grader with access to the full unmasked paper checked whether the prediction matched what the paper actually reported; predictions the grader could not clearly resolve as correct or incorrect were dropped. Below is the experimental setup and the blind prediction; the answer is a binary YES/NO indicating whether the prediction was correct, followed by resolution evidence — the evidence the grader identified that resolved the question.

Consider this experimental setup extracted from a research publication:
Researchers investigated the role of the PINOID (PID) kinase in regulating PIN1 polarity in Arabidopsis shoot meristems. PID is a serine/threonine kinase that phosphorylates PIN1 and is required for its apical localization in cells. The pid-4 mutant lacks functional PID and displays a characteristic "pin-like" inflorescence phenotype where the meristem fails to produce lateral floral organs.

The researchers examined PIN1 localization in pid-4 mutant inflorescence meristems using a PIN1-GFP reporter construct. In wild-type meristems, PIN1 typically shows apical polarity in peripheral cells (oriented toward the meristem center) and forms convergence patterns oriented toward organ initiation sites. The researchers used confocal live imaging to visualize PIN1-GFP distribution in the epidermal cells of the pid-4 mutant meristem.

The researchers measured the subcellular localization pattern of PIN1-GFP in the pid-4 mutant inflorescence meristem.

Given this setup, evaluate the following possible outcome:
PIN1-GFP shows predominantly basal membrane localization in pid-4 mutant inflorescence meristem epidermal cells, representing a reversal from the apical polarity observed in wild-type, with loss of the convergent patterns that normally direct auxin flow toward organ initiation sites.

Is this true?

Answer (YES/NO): YES